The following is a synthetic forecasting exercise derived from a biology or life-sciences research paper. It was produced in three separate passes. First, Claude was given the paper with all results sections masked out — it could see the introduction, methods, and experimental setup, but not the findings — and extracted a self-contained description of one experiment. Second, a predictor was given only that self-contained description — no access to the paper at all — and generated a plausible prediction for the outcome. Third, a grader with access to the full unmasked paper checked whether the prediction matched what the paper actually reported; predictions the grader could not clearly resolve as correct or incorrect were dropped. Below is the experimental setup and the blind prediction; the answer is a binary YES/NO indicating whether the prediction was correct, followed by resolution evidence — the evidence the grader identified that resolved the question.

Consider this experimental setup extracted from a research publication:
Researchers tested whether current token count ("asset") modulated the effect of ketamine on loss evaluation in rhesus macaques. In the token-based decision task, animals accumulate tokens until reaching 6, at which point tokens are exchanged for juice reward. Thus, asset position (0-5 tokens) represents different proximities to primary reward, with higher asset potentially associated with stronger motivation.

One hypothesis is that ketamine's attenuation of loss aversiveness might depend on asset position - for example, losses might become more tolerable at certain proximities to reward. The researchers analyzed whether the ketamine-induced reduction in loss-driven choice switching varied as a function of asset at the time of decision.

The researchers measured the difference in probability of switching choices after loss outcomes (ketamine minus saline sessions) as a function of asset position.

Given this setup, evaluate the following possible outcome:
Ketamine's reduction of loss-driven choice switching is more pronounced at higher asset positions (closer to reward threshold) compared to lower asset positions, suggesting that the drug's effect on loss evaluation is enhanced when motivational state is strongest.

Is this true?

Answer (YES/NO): NO